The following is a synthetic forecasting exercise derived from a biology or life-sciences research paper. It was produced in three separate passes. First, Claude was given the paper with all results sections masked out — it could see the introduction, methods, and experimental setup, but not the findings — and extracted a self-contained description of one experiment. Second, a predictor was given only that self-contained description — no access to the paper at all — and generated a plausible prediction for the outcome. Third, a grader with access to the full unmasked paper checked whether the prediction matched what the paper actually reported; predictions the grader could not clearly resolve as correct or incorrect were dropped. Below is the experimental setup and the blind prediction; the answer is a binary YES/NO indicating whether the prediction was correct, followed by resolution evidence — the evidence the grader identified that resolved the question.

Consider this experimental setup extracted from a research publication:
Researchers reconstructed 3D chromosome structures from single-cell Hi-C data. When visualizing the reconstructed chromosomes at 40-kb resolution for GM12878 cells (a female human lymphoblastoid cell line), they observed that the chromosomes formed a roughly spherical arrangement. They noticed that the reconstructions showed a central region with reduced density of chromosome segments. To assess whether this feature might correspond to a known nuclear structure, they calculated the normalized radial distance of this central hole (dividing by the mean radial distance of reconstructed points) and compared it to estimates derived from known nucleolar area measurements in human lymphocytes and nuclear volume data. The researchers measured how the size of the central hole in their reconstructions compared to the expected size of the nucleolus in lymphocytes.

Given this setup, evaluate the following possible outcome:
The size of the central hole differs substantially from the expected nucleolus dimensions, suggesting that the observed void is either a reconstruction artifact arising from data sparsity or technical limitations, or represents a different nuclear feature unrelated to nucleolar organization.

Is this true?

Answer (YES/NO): NO